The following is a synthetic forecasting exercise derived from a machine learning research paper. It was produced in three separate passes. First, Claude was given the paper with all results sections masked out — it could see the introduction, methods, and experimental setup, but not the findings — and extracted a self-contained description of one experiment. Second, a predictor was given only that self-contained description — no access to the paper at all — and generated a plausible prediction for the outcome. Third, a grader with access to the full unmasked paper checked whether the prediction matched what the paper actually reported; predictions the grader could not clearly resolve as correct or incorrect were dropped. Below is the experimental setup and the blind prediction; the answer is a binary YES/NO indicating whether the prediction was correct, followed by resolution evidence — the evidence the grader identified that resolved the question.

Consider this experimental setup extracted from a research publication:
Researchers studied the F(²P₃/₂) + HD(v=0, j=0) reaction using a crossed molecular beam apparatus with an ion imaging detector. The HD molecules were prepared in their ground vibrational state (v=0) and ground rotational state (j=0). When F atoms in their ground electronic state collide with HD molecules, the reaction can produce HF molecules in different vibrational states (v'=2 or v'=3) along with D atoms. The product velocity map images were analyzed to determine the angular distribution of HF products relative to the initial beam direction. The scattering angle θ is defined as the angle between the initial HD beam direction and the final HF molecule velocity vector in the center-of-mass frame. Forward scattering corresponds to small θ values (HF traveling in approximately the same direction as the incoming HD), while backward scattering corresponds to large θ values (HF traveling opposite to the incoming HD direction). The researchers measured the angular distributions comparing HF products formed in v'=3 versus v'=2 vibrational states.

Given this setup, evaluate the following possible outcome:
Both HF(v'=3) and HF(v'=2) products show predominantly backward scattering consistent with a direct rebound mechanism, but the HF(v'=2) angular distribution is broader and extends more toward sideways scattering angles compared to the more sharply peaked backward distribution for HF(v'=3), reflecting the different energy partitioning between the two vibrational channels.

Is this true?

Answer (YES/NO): NO